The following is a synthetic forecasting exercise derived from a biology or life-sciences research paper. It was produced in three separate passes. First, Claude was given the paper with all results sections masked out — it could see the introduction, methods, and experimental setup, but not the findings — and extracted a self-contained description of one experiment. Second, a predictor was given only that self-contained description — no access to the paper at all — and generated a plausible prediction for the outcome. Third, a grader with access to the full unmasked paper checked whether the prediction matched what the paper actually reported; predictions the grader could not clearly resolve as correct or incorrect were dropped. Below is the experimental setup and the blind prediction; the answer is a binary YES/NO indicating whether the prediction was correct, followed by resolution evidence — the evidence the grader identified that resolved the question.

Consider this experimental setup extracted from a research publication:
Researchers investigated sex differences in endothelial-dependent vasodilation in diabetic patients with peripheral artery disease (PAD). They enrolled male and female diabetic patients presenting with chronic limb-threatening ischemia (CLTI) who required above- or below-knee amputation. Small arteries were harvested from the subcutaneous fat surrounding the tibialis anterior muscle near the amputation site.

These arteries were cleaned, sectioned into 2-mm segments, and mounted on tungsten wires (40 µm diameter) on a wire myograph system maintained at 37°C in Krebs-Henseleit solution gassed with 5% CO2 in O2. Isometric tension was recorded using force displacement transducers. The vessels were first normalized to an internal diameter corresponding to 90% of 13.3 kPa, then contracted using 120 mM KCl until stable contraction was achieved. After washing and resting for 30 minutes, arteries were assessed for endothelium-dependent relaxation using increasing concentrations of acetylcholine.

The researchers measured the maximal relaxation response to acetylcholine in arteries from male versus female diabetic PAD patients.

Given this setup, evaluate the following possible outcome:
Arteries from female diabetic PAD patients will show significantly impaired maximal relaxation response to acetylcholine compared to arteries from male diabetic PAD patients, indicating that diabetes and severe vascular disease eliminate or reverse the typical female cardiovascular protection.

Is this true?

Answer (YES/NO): YES